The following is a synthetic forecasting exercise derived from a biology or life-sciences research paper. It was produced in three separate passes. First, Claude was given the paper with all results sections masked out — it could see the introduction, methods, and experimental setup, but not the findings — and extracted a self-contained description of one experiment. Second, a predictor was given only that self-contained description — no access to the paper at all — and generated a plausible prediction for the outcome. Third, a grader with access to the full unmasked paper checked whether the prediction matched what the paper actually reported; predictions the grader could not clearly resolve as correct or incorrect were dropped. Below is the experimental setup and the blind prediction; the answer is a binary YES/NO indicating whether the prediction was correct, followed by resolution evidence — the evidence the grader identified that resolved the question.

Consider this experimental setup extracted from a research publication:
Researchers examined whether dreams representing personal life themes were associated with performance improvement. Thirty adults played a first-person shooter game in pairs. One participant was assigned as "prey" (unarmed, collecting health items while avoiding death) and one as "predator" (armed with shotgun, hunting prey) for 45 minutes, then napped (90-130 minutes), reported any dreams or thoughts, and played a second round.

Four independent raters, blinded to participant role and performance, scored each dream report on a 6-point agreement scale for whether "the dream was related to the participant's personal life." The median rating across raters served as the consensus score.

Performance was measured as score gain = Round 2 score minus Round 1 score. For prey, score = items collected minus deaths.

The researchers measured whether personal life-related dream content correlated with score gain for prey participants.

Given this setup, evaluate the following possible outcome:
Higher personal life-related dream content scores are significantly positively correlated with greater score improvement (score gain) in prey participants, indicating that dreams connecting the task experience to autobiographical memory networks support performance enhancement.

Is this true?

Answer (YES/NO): NO